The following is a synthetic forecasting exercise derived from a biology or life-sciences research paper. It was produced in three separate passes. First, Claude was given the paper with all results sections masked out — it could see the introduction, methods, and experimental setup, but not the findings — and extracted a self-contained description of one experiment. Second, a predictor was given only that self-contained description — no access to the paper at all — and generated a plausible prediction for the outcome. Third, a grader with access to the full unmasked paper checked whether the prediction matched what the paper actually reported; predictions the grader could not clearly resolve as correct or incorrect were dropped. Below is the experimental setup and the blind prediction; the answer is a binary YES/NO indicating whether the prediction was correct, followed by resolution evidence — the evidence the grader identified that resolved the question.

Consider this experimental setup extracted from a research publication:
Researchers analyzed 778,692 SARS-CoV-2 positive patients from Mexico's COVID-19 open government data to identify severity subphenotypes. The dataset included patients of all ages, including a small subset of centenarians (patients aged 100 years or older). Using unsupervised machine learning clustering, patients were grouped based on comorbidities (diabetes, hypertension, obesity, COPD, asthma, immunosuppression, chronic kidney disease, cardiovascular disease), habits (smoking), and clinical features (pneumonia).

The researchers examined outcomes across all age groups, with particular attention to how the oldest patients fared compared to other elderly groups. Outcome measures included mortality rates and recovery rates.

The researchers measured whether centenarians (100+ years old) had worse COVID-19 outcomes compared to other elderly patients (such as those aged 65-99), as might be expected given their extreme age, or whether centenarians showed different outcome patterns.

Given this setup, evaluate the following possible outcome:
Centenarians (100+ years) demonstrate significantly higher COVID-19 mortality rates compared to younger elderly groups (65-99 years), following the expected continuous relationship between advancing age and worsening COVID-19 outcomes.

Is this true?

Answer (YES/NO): NO